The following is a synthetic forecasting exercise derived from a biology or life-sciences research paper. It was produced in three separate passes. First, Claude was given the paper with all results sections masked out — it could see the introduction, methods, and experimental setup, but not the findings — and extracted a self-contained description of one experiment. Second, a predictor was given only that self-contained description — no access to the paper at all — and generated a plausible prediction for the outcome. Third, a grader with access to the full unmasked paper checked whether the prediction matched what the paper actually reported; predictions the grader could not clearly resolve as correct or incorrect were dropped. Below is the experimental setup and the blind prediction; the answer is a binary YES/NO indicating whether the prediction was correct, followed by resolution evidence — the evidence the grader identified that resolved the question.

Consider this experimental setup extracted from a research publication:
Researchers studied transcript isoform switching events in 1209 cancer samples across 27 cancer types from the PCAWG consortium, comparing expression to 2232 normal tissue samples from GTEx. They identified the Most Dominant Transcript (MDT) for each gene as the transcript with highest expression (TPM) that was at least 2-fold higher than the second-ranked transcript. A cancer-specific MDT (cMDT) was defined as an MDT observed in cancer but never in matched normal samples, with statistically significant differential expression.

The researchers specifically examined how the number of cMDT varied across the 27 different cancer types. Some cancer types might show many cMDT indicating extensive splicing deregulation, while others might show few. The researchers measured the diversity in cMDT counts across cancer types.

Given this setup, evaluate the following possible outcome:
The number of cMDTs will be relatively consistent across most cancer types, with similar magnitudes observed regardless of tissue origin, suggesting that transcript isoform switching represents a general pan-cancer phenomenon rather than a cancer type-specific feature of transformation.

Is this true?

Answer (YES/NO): NO